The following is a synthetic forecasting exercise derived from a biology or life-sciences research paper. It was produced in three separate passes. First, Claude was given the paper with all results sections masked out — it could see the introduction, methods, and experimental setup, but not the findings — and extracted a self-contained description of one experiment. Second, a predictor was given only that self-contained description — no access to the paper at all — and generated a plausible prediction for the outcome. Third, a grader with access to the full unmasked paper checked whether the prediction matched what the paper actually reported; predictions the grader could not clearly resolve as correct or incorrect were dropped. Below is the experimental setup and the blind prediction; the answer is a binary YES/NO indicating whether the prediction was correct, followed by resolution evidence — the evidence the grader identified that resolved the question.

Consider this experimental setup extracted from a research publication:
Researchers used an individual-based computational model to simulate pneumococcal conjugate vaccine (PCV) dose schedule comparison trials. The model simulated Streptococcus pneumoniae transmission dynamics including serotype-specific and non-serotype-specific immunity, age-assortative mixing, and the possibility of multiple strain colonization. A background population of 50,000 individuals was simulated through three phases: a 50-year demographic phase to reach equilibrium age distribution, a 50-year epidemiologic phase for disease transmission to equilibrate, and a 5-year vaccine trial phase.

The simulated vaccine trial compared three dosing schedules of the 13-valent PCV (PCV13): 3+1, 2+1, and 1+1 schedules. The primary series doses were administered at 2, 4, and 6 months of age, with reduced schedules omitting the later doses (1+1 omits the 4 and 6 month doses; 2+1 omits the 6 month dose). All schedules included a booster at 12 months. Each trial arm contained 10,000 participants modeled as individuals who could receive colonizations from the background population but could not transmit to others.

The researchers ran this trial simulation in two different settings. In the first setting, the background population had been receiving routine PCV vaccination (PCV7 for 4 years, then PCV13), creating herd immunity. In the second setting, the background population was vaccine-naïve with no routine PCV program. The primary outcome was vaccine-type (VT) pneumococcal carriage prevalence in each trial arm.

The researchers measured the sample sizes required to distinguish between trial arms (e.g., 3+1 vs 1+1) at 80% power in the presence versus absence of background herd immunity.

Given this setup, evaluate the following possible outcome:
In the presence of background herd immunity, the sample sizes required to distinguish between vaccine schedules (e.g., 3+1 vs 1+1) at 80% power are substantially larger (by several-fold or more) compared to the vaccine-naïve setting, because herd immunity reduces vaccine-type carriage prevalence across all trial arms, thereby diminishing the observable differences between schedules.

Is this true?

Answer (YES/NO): YES